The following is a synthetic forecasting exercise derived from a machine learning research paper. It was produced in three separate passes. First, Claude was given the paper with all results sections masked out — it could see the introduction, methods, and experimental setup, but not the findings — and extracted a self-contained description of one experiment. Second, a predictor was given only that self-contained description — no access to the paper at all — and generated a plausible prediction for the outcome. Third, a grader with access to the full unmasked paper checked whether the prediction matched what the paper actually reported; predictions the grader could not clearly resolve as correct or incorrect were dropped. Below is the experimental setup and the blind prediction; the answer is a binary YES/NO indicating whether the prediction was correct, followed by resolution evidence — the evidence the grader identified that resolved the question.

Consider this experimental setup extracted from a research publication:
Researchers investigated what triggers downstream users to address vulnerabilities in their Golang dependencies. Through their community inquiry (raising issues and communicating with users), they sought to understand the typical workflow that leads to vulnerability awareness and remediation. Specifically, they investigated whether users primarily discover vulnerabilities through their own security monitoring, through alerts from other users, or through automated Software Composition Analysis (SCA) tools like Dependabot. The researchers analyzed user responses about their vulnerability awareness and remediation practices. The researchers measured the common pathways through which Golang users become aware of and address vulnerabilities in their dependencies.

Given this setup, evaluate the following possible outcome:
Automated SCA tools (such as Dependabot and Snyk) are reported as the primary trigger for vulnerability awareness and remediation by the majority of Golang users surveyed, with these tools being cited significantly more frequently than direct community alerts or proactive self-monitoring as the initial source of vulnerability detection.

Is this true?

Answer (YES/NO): NO